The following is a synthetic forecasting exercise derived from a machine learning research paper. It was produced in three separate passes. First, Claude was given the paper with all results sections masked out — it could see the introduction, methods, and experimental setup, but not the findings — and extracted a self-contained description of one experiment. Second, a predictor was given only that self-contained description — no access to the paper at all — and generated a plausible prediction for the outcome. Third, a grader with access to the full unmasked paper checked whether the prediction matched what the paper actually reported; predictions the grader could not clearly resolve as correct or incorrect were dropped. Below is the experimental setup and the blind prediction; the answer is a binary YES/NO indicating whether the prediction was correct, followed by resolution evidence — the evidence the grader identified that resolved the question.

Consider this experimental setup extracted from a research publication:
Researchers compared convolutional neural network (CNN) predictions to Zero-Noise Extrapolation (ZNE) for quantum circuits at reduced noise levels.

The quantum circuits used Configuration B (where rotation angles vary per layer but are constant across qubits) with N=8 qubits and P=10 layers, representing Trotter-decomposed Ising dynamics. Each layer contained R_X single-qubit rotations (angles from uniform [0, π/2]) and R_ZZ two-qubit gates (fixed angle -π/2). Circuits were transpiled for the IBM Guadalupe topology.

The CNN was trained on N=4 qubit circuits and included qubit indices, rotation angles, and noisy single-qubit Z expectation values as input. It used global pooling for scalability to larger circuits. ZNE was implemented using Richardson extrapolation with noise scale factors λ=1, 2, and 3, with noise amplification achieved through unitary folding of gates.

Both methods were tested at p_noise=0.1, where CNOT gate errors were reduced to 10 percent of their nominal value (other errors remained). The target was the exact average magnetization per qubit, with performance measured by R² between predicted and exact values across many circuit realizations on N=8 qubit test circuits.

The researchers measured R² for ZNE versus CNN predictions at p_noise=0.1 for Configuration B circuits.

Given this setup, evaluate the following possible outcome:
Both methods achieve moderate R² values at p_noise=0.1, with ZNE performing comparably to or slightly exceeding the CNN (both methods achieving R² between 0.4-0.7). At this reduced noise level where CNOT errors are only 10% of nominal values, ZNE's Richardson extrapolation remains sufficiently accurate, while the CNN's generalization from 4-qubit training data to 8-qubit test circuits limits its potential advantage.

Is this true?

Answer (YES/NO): NO